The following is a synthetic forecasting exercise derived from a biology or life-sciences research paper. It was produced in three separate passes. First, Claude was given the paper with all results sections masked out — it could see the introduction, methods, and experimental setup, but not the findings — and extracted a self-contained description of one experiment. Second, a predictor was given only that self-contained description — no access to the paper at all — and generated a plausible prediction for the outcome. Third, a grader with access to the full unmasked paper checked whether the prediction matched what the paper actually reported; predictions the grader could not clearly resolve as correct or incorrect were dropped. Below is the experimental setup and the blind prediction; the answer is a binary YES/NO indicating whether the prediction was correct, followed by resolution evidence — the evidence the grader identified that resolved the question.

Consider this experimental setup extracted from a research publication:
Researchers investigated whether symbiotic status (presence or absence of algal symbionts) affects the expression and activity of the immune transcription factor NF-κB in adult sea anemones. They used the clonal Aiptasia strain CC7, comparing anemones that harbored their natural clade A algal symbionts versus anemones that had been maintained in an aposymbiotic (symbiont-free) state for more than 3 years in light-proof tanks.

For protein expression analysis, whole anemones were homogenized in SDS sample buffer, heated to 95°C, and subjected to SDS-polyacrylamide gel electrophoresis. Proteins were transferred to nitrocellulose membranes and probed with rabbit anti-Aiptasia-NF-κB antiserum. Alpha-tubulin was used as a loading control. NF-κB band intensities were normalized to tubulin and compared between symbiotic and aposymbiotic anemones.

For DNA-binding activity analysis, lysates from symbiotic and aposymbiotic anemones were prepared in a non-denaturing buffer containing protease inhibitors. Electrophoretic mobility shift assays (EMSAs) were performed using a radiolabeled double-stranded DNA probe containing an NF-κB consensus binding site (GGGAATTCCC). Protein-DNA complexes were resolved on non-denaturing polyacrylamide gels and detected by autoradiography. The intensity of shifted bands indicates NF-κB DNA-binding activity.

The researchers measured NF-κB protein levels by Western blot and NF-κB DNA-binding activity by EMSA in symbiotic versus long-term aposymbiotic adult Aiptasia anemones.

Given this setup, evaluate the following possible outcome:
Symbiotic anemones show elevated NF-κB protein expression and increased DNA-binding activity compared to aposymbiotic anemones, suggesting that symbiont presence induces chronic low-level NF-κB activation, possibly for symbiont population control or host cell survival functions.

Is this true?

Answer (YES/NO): NO